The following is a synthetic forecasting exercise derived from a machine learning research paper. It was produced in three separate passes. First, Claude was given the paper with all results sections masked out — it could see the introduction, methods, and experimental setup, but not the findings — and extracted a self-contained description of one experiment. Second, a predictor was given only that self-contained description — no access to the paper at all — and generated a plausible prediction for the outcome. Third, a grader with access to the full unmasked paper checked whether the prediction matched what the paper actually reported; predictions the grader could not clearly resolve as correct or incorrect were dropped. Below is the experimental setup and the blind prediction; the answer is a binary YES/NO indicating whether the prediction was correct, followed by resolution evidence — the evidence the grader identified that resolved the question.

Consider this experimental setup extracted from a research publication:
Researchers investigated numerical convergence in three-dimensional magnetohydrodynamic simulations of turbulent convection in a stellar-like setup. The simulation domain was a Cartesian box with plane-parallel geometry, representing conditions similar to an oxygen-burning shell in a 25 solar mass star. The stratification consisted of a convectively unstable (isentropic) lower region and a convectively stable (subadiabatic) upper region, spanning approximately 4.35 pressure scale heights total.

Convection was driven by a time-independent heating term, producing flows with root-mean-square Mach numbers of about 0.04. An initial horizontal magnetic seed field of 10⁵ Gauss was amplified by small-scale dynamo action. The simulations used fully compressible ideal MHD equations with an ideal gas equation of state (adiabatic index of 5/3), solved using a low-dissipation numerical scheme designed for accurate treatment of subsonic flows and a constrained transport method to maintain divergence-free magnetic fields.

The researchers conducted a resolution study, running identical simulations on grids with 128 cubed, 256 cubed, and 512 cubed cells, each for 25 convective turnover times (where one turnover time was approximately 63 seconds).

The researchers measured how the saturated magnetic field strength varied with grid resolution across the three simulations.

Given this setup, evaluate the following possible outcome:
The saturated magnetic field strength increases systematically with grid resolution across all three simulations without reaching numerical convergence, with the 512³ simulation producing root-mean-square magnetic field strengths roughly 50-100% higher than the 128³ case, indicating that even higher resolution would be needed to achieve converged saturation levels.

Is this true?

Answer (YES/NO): NO